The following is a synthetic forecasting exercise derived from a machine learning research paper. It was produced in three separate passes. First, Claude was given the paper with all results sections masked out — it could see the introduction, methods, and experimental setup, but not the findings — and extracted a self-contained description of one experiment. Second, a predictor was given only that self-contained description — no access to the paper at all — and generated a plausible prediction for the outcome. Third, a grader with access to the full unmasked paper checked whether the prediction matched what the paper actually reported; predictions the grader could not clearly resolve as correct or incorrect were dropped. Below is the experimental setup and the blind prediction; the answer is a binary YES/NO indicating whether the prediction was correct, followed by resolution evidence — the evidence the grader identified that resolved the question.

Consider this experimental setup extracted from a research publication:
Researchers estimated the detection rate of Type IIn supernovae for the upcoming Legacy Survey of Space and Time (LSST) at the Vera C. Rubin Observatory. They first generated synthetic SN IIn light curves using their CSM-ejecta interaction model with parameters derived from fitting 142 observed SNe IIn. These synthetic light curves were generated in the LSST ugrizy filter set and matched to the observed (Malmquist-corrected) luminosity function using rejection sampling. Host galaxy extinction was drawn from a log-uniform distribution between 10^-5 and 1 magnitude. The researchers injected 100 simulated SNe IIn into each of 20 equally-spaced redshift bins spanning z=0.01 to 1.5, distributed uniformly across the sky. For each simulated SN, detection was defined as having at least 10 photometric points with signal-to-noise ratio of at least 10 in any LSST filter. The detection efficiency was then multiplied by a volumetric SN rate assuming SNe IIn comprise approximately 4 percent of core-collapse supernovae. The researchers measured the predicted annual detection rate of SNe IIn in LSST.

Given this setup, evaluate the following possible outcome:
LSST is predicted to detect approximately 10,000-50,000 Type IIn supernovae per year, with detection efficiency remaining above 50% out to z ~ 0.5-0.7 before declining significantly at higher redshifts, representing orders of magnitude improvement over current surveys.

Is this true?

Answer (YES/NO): NO